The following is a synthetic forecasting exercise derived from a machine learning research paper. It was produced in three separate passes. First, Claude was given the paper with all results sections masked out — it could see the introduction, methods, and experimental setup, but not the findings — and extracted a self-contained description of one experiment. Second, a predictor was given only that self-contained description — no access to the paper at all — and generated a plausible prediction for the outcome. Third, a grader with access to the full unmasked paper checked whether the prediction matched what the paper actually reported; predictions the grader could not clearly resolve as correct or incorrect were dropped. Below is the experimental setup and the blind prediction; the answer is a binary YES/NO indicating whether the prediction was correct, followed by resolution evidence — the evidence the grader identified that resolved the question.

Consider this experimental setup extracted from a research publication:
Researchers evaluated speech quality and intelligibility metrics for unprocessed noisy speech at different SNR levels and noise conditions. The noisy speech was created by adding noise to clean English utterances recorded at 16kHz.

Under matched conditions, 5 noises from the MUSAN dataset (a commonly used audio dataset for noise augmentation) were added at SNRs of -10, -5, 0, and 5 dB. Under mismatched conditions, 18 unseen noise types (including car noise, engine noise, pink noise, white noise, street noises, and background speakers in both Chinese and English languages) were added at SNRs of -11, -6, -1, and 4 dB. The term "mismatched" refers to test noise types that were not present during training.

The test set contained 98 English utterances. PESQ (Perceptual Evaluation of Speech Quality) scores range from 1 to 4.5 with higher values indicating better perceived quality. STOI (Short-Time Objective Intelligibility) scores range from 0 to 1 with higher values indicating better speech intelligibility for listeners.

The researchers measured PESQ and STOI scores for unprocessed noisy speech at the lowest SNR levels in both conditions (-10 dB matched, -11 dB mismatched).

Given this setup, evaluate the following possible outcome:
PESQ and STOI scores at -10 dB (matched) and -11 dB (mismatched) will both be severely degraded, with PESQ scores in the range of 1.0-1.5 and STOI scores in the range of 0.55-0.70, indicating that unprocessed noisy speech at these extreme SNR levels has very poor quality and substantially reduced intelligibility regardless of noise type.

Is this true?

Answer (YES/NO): NO